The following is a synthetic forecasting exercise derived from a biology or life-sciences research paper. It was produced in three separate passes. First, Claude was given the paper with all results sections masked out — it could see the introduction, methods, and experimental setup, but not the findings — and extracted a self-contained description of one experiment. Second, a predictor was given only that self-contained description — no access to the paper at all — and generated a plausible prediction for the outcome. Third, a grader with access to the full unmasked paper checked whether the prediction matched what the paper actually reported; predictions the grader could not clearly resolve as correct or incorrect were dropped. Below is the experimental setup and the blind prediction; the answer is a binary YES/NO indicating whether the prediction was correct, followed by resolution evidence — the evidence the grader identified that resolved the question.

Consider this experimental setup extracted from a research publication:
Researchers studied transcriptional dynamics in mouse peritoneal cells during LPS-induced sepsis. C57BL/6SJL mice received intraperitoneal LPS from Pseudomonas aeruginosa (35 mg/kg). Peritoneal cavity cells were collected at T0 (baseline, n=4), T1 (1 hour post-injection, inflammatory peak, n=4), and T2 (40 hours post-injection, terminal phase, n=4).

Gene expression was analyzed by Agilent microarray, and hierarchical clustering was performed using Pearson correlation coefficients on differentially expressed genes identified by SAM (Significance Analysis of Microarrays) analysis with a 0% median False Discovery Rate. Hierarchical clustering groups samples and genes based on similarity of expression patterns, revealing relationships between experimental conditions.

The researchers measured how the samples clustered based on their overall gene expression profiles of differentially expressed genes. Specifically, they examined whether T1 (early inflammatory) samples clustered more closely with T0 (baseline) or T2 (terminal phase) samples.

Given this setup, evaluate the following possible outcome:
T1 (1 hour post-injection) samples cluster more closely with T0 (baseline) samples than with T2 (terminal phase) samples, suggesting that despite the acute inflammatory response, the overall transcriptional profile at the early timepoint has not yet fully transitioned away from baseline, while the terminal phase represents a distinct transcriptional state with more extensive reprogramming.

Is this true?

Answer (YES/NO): NO